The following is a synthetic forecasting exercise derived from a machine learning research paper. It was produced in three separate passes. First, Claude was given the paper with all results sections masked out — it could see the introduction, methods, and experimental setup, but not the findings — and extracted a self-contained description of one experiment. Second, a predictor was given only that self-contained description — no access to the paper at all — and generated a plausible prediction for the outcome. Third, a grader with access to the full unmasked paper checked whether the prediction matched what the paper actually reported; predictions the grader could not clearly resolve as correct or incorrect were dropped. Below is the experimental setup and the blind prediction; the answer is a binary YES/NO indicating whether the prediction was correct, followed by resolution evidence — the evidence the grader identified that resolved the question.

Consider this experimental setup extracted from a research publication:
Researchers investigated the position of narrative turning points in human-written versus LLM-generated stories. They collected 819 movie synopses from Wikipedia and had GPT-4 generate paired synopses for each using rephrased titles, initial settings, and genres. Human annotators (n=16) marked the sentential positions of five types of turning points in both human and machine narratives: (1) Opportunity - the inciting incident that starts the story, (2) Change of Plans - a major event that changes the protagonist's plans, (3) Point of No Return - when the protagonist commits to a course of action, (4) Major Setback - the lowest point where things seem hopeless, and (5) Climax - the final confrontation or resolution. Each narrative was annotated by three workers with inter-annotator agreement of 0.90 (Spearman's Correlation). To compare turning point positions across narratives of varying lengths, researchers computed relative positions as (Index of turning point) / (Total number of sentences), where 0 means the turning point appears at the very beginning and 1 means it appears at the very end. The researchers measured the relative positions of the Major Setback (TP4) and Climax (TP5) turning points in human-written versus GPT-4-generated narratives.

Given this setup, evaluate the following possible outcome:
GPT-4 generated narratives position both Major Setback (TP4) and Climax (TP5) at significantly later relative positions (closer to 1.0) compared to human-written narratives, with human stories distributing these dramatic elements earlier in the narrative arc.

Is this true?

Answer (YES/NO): NO